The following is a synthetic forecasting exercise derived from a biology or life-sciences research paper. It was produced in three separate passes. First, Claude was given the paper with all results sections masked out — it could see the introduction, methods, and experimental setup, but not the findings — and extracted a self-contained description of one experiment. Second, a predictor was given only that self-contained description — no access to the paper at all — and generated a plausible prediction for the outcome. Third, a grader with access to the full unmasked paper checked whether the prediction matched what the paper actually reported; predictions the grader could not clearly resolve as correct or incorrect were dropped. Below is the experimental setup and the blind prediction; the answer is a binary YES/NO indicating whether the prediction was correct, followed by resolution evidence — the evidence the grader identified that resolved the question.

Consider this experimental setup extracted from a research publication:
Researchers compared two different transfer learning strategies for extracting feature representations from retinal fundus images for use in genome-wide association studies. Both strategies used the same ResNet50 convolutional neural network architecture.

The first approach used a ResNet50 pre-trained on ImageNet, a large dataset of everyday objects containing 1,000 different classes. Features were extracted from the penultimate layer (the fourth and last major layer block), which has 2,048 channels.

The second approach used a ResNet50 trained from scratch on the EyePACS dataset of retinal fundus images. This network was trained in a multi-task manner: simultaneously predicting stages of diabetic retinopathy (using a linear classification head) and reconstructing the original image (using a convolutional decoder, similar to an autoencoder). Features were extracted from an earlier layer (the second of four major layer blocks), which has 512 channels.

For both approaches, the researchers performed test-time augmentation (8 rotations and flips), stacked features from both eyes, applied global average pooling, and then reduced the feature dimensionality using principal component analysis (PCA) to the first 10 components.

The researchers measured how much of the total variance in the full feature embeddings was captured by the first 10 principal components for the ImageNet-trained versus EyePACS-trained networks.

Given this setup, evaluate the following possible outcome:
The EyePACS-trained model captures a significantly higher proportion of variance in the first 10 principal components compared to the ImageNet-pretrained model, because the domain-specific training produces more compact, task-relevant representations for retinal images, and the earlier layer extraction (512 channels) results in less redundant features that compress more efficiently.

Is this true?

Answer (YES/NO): YES